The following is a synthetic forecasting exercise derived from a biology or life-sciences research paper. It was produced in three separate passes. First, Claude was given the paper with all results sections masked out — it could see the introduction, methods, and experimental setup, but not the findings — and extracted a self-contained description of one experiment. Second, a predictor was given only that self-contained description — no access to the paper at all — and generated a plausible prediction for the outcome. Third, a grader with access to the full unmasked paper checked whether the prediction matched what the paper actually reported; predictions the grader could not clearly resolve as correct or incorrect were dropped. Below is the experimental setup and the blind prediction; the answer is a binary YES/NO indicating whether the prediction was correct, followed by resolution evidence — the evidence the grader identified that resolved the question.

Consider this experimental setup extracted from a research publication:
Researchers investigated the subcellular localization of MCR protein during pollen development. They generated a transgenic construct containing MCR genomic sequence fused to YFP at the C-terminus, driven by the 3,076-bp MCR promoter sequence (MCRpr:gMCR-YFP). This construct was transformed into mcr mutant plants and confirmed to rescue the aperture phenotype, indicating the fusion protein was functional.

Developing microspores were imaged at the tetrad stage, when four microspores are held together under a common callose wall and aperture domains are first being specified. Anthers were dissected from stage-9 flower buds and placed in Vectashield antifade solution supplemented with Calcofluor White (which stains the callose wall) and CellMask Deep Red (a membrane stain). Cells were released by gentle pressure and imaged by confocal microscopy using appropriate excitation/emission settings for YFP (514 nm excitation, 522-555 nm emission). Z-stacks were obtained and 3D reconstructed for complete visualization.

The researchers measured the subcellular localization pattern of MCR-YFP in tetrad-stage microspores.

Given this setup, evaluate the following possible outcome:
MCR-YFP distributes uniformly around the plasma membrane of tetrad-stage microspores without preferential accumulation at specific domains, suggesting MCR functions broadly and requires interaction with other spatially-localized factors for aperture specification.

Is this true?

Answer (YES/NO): NO